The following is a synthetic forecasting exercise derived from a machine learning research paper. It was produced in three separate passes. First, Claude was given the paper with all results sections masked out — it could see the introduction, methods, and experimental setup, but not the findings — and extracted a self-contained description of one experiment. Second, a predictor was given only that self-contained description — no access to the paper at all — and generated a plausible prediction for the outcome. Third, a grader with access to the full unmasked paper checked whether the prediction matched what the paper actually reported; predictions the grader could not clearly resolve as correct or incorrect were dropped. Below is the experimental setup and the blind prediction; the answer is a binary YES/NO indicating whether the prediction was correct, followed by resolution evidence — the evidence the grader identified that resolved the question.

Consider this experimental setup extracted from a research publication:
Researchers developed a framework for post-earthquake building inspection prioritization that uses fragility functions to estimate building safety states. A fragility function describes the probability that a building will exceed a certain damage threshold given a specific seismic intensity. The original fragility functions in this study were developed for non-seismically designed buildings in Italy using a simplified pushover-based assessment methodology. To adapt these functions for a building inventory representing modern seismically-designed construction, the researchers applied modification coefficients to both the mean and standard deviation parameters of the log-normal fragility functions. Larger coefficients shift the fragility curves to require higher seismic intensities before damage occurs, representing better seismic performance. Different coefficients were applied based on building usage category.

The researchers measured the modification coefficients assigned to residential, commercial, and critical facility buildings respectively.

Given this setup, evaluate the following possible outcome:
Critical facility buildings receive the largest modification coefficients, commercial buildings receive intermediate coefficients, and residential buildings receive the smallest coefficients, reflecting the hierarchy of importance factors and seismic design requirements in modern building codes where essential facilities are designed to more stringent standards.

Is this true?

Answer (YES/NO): YES